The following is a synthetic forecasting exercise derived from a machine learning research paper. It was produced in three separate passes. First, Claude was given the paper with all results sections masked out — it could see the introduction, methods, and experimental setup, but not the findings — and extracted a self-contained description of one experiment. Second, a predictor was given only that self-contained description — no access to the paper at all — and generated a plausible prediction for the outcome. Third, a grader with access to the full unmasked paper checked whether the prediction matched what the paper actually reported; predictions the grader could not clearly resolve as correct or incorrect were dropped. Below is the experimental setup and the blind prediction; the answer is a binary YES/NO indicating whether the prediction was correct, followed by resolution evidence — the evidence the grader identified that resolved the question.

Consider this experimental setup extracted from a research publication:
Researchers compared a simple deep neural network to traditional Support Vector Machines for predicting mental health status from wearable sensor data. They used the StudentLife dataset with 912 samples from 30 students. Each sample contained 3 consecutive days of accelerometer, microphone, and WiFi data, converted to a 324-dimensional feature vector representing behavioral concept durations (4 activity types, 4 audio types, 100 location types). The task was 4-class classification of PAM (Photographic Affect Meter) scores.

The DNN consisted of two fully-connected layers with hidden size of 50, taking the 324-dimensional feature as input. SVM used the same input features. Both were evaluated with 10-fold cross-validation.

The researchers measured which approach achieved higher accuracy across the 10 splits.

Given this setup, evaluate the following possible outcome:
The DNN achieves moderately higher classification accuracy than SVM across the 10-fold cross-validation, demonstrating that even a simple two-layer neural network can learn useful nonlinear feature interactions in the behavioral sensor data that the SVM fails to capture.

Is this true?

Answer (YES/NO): YES